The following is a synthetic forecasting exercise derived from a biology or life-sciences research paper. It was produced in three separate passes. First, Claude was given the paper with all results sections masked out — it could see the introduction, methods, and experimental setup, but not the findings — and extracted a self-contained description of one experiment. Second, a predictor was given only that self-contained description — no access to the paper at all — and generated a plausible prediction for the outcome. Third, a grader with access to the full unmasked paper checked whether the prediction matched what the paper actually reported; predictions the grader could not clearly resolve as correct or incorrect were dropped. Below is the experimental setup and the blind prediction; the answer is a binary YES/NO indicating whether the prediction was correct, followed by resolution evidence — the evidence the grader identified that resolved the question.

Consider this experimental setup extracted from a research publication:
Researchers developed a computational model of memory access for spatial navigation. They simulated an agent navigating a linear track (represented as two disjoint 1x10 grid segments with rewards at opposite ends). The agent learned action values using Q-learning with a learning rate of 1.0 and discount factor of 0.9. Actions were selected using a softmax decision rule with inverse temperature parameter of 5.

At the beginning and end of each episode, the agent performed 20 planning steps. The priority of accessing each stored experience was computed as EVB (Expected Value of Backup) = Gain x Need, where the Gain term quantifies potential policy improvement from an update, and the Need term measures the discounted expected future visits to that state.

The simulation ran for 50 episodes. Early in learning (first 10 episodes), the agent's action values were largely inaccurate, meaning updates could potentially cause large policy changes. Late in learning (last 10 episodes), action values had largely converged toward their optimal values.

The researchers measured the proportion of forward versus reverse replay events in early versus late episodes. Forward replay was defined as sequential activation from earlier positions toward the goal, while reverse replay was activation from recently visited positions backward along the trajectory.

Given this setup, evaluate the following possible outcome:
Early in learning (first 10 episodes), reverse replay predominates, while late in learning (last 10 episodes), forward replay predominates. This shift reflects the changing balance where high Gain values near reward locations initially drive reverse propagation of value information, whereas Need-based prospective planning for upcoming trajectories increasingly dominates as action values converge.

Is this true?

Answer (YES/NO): NO